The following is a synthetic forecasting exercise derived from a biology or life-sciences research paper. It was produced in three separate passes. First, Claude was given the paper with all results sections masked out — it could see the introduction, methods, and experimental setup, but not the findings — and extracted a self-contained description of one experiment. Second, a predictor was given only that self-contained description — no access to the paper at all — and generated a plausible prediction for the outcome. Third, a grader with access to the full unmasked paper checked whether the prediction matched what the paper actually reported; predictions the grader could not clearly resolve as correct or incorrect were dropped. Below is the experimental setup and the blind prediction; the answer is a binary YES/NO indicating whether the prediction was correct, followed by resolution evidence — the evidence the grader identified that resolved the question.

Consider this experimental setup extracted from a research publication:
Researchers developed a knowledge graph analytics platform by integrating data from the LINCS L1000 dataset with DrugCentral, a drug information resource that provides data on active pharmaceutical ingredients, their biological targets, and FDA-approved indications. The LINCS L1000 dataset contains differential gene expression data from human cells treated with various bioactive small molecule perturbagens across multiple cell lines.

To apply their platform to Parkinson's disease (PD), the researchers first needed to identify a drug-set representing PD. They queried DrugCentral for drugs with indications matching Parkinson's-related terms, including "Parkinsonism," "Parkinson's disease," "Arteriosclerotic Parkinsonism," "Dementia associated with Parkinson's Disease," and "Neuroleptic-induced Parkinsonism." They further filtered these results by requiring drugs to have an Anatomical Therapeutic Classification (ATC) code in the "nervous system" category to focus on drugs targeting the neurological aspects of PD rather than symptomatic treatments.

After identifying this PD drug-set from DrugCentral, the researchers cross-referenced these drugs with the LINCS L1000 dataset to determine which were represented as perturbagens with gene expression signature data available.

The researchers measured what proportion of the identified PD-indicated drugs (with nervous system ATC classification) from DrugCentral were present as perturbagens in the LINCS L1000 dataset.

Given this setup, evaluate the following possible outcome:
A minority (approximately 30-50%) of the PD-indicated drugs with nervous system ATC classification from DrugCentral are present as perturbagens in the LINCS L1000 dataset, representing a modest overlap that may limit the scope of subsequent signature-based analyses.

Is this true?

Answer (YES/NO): NO